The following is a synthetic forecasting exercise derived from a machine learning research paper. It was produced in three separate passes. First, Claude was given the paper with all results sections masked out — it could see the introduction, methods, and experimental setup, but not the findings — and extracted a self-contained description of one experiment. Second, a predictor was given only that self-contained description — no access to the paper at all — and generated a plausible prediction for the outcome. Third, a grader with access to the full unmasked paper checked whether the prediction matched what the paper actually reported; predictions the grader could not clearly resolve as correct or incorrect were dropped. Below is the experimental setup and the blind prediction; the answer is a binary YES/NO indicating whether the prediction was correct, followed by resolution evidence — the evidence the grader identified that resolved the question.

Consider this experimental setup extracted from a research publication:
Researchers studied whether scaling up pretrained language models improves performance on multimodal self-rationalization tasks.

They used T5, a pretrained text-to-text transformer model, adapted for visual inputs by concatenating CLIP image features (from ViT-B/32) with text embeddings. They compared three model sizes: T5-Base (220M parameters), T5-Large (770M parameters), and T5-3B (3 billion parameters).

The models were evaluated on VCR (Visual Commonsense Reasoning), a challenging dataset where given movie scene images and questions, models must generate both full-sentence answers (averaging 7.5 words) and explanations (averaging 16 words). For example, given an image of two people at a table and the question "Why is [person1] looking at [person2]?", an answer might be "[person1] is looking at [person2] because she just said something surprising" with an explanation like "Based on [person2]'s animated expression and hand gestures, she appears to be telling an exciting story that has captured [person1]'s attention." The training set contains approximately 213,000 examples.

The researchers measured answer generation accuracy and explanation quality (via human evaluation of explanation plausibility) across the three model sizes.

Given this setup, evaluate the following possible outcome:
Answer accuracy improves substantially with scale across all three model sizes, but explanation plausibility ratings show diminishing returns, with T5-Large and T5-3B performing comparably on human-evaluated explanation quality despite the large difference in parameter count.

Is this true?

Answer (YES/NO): NO